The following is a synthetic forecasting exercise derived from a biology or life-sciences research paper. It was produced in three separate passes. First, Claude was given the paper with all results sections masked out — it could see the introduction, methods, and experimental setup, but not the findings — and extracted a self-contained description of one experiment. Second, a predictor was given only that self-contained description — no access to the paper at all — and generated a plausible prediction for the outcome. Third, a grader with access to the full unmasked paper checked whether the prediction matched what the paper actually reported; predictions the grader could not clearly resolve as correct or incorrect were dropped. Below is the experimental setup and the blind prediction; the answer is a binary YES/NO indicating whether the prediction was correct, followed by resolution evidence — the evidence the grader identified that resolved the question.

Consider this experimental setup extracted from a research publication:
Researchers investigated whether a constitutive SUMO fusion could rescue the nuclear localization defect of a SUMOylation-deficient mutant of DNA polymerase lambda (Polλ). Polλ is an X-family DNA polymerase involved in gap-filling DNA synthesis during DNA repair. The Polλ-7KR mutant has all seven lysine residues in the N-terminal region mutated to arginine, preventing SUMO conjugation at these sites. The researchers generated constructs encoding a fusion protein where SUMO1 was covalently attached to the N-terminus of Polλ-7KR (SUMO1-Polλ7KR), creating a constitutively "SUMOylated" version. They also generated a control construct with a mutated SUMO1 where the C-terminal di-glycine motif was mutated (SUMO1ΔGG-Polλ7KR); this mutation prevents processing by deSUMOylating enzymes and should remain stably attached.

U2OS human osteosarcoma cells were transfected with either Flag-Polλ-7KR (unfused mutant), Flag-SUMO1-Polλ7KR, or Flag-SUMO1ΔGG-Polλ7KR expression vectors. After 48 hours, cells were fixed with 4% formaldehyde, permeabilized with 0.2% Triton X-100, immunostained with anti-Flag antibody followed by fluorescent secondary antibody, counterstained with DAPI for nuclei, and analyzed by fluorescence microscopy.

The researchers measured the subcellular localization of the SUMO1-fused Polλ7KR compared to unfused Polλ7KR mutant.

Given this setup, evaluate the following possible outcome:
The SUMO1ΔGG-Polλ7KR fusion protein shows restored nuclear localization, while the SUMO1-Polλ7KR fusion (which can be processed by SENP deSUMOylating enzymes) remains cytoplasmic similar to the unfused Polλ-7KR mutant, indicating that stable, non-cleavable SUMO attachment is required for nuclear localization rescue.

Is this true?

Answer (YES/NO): NO